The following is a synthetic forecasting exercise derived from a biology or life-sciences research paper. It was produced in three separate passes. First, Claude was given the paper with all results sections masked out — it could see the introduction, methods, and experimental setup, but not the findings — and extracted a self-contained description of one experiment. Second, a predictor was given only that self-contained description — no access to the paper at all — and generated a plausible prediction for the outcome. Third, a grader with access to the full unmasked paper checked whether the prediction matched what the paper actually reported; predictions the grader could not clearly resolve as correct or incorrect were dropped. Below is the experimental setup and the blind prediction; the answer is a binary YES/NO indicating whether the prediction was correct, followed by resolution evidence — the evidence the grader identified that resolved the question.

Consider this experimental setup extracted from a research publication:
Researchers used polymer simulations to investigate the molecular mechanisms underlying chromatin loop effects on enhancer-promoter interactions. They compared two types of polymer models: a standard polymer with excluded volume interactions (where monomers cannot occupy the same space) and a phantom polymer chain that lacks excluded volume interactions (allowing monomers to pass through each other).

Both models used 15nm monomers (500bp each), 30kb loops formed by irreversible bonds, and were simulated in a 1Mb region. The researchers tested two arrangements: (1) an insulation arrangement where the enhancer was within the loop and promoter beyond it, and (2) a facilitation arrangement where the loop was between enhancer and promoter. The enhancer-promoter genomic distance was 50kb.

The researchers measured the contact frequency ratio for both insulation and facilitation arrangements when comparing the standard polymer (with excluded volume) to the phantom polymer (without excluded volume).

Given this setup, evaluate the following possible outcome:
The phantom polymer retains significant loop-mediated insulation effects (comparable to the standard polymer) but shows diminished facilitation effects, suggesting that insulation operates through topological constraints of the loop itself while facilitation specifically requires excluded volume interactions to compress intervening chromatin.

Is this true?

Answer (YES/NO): NO